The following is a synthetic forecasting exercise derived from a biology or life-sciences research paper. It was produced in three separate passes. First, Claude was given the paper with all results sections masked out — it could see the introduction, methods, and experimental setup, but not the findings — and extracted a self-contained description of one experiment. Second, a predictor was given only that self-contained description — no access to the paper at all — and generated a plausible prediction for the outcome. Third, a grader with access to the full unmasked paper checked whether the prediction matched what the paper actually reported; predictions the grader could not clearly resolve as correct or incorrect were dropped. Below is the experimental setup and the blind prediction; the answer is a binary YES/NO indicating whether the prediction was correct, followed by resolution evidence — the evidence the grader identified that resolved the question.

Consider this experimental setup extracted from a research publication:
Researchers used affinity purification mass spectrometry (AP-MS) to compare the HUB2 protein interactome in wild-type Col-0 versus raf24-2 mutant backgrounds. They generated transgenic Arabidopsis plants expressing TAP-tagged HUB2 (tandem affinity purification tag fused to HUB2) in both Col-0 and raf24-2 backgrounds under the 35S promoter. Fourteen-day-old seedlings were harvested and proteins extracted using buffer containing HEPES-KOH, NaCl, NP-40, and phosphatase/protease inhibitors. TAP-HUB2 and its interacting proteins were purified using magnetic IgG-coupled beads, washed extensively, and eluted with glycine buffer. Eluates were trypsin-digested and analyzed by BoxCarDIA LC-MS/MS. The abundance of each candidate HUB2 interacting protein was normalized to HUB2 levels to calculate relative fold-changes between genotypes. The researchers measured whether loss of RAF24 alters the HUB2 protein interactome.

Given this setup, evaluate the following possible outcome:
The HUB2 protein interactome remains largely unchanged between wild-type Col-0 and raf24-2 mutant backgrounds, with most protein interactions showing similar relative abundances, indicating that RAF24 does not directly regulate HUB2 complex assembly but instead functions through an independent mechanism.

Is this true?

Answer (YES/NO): NO